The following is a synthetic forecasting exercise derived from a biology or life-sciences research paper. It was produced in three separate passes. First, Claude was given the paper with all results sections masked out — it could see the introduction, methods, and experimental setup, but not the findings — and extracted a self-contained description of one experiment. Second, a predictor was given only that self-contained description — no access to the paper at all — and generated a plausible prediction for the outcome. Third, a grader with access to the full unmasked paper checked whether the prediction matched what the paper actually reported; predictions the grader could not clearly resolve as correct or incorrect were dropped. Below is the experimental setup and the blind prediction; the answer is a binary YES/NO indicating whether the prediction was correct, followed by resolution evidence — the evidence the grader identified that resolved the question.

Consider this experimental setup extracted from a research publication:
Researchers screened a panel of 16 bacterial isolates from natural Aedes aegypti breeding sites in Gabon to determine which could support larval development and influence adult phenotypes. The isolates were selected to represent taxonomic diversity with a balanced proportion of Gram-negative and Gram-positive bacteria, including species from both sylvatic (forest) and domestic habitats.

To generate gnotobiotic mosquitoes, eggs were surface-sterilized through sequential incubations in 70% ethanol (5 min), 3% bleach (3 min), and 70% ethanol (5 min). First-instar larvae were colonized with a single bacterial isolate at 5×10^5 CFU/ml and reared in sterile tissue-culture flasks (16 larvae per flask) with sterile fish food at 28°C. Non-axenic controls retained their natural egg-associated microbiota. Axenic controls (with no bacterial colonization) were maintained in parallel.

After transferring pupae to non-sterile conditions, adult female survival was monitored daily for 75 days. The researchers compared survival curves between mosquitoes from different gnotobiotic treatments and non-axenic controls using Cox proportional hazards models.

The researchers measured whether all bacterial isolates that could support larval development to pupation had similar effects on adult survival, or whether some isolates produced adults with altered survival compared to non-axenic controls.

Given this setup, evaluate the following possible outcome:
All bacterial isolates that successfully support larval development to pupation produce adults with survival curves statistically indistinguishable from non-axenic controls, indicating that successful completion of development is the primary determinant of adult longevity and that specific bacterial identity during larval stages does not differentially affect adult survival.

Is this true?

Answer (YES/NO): NO